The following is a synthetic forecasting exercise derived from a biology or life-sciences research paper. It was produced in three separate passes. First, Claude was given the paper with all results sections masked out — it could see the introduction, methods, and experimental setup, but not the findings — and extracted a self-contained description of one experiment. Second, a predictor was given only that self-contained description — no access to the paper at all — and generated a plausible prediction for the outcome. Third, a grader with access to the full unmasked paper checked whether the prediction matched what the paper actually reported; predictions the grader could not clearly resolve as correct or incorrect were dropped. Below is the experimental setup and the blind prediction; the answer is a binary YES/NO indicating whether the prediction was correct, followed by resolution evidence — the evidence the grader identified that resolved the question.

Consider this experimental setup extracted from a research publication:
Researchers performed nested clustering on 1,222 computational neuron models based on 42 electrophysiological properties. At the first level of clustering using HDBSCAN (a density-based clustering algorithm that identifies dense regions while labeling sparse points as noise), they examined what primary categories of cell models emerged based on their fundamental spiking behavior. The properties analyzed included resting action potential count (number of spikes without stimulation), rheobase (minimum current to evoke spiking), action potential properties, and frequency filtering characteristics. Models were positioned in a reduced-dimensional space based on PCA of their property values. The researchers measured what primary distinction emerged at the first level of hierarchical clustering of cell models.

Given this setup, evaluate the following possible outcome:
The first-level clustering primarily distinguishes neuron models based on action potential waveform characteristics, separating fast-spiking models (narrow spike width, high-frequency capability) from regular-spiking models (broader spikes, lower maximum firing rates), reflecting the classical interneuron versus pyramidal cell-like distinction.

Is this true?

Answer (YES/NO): NO